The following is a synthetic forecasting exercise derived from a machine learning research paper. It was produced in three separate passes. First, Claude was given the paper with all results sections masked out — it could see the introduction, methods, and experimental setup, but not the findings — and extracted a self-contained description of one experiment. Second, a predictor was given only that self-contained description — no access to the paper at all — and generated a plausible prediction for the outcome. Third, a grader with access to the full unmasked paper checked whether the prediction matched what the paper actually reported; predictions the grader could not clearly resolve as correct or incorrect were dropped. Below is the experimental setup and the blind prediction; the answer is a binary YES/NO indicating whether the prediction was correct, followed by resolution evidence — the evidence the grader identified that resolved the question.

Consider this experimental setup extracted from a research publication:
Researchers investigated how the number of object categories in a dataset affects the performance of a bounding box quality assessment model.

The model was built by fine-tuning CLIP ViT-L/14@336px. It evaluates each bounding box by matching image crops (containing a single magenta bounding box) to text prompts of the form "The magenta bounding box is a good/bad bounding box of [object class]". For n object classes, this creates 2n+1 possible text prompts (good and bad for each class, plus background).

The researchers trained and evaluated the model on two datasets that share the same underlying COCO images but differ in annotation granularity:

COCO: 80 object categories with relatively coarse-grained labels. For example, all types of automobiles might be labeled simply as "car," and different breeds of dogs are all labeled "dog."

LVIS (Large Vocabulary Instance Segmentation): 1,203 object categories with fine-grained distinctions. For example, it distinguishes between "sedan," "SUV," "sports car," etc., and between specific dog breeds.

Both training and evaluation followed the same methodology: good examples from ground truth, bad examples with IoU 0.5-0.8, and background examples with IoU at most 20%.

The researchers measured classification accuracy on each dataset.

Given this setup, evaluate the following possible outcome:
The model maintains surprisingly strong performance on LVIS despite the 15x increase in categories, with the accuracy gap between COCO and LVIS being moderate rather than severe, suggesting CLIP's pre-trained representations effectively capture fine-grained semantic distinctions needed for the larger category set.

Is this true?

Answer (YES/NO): YES